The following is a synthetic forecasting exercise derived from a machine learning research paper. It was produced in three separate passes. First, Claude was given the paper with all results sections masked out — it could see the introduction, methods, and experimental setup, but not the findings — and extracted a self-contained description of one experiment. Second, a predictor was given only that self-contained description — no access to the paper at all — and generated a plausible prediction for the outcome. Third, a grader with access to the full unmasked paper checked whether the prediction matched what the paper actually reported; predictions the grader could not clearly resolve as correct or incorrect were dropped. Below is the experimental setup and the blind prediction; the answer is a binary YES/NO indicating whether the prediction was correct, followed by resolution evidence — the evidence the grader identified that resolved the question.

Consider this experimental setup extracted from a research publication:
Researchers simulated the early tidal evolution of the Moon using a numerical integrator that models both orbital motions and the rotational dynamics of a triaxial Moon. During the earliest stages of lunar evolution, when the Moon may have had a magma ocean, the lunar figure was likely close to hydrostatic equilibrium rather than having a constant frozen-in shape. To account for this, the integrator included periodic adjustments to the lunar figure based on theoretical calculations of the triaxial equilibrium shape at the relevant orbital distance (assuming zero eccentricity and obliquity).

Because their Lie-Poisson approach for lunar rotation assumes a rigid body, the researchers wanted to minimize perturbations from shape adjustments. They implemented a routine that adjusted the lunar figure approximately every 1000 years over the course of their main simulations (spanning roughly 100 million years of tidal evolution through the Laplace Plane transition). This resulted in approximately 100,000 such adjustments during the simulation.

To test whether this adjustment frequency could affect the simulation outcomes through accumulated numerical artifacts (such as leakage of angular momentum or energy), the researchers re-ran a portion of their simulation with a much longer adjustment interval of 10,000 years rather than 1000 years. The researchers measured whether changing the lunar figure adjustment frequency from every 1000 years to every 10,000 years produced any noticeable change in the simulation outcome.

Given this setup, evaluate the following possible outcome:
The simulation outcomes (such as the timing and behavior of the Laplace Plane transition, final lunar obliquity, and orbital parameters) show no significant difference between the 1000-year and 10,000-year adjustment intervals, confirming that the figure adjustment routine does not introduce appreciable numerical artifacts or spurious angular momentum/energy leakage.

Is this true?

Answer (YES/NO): YES